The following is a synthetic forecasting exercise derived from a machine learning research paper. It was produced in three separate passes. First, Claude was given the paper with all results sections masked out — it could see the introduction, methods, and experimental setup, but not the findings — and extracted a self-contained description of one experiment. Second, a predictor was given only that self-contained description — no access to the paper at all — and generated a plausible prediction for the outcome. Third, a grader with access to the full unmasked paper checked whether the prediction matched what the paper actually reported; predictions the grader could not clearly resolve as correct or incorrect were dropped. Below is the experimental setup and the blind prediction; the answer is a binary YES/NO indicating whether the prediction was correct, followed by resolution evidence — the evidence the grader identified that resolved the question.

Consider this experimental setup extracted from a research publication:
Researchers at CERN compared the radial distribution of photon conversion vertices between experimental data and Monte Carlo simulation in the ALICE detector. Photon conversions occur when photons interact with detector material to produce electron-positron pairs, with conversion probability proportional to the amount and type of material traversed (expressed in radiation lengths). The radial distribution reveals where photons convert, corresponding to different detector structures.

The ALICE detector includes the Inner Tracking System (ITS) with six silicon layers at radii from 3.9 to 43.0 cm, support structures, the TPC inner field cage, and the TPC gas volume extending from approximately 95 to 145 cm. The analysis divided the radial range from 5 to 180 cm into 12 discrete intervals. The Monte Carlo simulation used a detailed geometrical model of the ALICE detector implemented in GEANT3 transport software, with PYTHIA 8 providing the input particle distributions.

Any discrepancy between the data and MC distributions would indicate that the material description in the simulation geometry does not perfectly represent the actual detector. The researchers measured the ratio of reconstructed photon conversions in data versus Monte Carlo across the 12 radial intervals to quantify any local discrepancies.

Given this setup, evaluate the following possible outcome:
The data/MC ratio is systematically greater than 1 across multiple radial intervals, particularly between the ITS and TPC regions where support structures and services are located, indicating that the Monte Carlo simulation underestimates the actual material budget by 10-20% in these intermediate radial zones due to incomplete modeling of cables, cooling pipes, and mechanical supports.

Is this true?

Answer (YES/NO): NO